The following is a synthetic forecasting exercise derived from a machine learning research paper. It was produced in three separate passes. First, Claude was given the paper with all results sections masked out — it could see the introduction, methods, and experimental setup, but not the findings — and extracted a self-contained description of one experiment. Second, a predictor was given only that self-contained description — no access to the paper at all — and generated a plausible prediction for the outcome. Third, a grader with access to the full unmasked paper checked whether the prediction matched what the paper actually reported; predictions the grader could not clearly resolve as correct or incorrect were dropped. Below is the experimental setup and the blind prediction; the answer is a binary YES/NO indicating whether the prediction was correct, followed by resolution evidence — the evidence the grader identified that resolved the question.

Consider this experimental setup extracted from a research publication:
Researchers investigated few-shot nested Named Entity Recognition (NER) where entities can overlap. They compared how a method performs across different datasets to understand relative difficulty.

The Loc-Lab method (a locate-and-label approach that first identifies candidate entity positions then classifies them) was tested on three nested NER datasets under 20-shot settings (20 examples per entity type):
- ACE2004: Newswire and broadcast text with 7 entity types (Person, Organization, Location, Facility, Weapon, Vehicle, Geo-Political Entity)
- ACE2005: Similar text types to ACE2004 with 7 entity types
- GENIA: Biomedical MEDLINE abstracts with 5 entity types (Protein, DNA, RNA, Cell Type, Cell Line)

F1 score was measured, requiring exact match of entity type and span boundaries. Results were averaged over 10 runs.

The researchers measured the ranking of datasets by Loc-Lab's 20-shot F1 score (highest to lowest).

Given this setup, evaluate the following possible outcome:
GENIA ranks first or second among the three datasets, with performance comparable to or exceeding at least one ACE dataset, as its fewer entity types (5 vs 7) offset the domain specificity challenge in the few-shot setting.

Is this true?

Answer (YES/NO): YES